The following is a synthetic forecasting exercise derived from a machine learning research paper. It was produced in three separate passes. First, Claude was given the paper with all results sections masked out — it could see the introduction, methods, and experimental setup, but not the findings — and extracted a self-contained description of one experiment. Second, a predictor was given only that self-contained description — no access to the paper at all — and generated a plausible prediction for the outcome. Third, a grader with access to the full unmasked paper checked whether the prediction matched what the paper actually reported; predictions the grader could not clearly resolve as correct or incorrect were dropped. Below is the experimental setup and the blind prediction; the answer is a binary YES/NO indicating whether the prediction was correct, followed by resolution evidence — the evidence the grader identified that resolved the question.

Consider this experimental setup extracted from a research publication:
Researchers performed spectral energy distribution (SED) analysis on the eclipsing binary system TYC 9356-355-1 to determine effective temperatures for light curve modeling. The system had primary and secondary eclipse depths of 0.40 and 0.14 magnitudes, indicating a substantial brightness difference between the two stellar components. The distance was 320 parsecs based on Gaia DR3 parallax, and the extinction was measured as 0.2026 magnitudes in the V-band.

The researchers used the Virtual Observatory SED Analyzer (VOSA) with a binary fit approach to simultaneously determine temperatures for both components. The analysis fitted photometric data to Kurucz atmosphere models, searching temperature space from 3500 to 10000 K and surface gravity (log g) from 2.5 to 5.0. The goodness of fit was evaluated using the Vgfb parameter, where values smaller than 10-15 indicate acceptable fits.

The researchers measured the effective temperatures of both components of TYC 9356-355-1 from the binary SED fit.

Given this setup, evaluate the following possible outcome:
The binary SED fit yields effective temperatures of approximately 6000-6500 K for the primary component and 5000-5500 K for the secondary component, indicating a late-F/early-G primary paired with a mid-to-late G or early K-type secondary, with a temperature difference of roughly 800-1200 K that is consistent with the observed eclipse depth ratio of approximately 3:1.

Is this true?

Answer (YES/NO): NO